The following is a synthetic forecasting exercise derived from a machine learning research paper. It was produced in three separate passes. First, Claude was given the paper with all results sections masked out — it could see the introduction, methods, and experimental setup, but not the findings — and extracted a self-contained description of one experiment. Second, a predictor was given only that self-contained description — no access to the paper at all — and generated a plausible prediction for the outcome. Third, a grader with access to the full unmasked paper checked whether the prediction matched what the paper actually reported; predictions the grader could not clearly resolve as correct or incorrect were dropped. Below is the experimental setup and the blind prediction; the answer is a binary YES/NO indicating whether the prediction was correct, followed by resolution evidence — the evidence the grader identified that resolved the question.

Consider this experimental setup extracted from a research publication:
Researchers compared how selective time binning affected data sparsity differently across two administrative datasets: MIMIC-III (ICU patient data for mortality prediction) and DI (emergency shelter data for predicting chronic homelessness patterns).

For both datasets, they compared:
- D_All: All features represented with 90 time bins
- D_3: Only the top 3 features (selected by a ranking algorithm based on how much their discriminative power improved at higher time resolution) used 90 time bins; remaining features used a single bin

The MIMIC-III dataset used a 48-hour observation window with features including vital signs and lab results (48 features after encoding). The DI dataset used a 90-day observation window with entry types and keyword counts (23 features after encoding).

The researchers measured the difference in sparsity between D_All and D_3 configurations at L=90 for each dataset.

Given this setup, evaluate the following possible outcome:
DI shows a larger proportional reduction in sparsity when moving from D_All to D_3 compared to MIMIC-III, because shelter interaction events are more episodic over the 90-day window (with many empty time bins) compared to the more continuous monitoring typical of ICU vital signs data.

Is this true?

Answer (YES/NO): NO